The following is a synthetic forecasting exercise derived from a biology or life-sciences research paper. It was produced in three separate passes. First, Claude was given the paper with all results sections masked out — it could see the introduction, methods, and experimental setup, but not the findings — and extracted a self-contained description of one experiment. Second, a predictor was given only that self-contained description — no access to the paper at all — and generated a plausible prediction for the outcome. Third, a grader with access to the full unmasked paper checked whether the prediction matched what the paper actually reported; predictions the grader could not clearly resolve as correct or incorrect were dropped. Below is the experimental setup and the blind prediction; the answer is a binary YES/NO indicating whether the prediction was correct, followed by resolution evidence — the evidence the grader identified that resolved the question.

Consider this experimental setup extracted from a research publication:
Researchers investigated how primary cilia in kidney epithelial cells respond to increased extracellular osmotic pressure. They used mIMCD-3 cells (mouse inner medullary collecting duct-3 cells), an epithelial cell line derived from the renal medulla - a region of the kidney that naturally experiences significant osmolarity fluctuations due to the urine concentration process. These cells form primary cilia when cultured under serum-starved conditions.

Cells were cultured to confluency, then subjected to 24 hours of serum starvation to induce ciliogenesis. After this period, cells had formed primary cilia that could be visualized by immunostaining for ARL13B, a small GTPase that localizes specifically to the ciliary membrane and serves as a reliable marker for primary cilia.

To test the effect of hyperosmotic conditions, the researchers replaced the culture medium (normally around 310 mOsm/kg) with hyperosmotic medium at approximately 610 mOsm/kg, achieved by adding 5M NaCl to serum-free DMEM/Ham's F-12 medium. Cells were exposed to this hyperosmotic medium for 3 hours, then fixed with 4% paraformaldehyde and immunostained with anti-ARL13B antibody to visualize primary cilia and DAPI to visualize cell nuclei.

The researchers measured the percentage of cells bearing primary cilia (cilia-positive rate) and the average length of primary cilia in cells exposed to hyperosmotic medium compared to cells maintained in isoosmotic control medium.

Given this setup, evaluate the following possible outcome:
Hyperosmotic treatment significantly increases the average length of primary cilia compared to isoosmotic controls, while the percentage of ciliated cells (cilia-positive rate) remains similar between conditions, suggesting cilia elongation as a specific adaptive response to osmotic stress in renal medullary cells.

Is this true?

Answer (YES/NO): NO